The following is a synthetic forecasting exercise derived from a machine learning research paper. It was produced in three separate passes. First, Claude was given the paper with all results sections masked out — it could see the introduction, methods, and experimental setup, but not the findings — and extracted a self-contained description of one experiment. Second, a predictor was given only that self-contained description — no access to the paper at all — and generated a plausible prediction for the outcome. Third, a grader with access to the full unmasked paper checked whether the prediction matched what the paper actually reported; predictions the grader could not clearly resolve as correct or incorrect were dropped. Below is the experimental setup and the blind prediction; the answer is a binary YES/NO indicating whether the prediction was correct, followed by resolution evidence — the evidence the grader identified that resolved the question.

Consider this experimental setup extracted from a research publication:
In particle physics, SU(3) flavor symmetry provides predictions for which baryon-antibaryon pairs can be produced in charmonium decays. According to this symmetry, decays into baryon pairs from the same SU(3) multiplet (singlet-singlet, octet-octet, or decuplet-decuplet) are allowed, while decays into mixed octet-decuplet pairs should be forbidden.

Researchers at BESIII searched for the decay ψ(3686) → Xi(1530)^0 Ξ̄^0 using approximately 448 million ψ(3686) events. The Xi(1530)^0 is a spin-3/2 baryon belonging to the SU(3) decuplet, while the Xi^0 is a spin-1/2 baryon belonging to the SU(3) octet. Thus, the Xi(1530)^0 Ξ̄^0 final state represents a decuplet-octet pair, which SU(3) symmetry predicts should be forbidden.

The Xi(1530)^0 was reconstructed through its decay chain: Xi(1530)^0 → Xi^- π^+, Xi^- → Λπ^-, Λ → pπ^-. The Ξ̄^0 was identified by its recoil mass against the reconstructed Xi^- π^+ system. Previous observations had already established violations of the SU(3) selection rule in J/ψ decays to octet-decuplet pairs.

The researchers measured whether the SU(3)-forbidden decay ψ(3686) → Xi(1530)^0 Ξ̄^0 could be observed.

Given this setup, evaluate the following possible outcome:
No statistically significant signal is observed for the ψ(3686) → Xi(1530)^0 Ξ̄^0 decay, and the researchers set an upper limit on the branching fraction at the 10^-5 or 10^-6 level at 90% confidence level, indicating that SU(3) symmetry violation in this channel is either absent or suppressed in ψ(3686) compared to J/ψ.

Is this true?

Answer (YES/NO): NO